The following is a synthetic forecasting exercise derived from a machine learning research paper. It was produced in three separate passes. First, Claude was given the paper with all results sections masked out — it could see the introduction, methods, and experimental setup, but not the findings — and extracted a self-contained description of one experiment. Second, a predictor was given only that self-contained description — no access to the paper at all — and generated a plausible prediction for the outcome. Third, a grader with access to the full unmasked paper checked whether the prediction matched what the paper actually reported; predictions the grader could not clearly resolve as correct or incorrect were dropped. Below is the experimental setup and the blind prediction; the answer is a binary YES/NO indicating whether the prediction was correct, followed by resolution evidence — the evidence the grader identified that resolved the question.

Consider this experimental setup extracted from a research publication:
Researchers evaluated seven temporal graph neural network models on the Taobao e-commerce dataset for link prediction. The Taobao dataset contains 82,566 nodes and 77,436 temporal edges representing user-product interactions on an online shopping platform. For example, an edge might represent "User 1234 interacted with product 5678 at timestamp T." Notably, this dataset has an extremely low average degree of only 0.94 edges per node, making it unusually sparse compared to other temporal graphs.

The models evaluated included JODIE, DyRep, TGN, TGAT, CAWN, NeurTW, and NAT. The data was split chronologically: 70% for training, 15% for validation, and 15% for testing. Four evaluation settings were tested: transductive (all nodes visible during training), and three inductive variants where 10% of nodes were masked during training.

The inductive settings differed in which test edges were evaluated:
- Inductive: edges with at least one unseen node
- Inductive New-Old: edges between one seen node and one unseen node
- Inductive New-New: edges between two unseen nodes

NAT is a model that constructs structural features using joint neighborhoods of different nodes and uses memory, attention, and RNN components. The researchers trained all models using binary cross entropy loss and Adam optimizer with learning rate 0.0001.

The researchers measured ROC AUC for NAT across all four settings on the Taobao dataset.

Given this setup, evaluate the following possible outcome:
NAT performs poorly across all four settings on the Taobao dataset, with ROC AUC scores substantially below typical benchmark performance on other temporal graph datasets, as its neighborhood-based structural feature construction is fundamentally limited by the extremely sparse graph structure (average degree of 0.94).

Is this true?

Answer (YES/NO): NO